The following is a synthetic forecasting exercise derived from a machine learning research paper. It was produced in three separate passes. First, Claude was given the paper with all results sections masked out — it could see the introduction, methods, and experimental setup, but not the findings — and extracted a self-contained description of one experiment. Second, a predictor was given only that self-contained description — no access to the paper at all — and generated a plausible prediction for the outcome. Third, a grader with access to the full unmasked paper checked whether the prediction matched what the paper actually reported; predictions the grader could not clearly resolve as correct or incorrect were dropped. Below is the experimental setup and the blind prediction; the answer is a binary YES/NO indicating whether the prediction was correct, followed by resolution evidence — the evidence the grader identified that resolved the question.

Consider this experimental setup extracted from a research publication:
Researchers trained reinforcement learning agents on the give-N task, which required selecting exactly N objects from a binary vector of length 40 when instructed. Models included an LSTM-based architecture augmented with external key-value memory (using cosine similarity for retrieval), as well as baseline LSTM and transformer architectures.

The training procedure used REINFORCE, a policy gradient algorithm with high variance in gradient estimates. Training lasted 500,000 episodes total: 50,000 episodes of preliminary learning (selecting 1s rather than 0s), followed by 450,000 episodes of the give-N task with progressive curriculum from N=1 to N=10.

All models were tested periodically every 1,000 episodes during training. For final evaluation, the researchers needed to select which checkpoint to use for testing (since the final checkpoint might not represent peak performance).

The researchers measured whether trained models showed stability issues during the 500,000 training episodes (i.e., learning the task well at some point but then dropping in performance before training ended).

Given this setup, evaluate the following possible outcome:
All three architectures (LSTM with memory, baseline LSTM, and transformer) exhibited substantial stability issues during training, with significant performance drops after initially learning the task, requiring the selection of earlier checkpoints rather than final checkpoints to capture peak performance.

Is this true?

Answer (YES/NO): NO